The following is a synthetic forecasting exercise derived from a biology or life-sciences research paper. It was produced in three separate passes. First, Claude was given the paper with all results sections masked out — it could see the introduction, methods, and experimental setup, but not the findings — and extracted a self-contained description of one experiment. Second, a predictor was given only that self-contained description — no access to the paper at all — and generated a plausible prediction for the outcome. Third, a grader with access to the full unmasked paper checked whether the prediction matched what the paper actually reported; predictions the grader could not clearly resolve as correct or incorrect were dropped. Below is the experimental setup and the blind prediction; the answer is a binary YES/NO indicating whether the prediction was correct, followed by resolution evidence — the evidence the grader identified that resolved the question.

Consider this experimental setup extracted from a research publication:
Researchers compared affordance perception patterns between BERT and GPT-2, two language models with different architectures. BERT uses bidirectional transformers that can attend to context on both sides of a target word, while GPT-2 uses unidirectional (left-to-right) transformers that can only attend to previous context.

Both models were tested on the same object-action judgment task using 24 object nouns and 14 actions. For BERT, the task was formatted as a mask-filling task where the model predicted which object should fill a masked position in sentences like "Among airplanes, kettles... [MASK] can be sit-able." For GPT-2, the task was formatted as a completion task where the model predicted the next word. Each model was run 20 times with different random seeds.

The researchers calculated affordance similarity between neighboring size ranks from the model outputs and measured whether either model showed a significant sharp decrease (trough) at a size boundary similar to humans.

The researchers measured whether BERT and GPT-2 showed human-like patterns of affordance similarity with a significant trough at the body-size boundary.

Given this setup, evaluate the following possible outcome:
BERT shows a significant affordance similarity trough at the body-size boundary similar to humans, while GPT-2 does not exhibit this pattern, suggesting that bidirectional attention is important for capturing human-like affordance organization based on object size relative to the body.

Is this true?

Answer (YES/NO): NO